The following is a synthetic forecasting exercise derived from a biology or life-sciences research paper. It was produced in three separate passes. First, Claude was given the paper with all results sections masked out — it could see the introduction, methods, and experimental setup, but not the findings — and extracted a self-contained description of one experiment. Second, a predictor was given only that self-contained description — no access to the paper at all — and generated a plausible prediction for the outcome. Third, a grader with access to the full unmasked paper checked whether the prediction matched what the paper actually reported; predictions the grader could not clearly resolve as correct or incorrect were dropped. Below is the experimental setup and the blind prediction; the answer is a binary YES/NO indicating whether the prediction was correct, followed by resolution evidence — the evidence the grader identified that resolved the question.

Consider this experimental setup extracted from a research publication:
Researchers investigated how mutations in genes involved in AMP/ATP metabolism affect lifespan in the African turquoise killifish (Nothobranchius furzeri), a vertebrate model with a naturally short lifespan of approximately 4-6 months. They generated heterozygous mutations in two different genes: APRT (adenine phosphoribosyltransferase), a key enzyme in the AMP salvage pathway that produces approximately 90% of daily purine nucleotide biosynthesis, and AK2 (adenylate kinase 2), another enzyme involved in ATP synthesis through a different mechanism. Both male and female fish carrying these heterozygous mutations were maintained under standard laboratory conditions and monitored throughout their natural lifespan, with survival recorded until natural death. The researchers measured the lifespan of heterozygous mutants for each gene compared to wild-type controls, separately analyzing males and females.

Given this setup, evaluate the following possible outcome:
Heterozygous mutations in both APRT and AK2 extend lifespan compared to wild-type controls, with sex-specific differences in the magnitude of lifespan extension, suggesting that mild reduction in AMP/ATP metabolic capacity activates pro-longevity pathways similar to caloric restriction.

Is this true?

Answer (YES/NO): NO